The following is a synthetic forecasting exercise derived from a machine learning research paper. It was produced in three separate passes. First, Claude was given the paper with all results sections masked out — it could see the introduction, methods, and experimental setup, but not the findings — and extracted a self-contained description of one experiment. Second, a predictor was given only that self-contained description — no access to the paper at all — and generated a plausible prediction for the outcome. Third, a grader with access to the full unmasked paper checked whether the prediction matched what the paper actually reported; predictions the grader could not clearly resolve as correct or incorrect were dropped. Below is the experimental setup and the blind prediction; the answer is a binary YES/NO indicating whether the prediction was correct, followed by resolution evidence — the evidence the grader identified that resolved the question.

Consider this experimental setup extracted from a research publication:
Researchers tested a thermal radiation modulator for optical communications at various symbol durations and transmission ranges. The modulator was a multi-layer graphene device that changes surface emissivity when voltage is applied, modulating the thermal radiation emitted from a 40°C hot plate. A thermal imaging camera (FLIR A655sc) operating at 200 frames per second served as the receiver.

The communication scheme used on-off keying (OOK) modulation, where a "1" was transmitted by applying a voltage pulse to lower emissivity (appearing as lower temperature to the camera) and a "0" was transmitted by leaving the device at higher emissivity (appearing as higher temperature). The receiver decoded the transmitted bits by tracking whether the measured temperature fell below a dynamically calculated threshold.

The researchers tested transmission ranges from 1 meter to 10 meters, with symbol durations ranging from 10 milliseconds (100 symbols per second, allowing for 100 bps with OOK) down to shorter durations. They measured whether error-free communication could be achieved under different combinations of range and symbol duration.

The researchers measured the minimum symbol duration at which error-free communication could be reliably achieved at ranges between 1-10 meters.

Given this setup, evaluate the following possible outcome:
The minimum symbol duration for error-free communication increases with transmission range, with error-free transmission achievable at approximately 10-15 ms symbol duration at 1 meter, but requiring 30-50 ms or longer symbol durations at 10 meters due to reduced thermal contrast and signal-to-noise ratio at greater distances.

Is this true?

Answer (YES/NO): NO